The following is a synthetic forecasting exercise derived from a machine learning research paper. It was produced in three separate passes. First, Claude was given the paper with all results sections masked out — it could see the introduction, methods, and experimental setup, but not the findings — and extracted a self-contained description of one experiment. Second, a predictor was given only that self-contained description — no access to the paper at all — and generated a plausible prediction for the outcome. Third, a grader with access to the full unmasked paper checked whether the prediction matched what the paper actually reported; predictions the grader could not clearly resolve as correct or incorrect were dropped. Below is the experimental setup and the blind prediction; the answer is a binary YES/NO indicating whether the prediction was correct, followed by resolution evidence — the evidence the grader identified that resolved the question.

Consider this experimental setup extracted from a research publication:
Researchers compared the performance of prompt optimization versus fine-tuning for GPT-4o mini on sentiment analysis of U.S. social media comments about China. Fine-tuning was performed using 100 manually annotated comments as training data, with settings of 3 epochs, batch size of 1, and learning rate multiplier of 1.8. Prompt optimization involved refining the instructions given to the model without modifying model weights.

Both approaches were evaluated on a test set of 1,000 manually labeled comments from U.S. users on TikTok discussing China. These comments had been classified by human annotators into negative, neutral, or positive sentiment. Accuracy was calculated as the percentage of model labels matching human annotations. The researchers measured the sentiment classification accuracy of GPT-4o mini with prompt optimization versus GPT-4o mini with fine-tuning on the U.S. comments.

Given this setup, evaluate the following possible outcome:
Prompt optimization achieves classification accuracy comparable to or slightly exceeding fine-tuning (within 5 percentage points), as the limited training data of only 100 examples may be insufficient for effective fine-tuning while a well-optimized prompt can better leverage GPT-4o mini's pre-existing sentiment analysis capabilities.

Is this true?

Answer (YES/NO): NO